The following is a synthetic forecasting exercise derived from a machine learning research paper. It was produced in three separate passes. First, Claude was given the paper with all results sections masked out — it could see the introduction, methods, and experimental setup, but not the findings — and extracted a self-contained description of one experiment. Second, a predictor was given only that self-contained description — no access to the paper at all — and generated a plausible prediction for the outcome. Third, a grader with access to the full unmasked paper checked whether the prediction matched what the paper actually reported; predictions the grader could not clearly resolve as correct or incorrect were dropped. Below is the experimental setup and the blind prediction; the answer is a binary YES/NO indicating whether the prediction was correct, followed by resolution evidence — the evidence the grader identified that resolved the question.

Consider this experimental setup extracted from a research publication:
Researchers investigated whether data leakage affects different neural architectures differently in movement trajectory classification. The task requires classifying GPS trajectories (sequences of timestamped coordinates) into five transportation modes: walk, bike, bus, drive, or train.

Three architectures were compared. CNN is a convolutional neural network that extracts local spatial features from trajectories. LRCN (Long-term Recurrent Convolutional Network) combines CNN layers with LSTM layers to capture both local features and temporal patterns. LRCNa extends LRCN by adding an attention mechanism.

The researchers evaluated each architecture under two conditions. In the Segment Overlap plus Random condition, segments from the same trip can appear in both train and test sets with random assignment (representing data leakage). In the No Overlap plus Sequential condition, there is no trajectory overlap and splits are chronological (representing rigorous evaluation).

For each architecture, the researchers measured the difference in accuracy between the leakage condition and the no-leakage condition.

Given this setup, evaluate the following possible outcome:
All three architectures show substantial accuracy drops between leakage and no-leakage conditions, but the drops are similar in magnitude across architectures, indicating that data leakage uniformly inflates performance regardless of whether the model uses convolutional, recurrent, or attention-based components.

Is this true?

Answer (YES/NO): NO